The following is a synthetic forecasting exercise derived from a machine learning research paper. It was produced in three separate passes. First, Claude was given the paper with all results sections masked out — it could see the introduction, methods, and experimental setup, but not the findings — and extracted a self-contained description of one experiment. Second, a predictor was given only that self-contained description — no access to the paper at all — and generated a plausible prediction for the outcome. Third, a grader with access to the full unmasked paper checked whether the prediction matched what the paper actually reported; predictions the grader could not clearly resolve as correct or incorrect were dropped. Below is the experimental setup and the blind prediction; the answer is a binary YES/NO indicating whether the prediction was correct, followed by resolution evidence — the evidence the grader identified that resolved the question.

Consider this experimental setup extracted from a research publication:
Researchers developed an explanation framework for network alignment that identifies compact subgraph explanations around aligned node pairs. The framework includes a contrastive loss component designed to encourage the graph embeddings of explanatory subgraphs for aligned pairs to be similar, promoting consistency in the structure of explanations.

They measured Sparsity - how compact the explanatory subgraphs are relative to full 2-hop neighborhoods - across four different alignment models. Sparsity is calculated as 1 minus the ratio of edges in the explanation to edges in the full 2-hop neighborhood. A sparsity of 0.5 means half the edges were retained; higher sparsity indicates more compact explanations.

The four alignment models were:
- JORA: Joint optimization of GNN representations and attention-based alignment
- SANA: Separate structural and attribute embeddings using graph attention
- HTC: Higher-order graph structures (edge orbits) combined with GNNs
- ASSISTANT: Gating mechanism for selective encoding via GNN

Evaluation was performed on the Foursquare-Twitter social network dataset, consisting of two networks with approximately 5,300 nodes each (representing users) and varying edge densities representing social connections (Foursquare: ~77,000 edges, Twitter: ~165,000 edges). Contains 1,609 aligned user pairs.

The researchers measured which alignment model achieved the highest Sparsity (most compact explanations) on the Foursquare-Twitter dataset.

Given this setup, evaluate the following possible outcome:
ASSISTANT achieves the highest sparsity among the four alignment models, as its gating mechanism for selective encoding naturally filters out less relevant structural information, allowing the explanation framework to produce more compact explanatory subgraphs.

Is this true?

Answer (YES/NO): NO